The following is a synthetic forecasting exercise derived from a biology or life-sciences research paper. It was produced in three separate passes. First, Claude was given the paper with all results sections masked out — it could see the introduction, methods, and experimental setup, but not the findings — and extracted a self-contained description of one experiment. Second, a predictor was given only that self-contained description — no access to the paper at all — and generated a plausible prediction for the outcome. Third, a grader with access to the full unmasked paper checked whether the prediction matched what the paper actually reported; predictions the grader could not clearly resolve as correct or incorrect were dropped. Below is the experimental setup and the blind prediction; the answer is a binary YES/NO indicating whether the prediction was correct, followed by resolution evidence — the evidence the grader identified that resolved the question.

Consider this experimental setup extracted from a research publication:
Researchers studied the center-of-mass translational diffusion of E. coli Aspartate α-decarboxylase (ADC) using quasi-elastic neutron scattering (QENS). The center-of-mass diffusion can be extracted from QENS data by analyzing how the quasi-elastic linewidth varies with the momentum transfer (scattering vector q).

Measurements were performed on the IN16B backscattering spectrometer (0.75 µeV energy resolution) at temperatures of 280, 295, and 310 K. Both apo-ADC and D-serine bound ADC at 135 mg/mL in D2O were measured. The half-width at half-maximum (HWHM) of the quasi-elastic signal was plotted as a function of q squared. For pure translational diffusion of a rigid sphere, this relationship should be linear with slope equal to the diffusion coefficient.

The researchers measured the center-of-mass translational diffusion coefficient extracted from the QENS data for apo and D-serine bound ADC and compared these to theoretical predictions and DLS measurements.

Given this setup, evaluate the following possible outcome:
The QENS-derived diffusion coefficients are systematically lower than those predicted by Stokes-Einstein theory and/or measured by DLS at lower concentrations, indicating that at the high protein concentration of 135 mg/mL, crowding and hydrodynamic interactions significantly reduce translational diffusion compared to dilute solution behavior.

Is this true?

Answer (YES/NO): NO